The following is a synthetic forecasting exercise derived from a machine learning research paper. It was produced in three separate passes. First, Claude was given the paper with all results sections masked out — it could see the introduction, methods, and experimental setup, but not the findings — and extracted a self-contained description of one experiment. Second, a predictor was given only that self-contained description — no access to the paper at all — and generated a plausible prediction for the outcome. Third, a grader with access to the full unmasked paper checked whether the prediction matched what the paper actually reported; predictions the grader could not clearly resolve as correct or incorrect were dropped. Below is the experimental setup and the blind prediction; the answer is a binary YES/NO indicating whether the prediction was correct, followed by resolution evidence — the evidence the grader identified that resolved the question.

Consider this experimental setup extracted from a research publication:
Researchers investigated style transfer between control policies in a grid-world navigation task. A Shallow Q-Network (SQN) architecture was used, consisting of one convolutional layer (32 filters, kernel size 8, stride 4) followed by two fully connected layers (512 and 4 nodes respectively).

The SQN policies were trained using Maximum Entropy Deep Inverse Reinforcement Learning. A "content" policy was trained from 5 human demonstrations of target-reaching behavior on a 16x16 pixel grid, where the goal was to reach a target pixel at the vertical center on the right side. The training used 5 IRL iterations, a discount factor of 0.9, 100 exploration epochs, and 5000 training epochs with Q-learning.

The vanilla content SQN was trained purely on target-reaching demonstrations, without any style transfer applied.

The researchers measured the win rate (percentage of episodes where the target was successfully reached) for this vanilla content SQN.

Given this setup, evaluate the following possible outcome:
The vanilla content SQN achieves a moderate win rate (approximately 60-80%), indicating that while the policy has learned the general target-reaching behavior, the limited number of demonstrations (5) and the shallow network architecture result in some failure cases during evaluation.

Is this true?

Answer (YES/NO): NO